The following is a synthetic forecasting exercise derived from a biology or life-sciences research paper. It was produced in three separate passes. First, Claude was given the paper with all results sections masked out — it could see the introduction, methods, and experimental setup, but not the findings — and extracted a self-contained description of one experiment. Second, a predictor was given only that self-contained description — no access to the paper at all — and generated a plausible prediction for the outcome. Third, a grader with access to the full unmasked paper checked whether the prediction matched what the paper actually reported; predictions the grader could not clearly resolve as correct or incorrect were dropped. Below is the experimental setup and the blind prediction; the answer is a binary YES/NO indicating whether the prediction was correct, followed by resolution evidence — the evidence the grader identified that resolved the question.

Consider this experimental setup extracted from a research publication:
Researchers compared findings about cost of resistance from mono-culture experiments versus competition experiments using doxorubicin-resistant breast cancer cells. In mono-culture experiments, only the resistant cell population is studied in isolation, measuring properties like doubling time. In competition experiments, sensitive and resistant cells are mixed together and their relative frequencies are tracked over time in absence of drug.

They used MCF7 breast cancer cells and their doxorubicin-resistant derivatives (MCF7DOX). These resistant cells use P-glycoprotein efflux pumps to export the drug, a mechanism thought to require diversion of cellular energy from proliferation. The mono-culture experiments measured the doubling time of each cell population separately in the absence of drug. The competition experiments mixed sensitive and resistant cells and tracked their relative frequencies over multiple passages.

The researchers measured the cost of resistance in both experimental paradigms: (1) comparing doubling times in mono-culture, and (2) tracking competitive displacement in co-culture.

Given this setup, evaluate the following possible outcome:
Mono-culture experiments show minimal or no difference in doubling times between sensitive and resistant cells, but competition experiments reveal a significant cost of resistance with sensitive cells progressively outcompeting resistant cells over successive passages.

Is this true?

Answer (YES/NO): NO